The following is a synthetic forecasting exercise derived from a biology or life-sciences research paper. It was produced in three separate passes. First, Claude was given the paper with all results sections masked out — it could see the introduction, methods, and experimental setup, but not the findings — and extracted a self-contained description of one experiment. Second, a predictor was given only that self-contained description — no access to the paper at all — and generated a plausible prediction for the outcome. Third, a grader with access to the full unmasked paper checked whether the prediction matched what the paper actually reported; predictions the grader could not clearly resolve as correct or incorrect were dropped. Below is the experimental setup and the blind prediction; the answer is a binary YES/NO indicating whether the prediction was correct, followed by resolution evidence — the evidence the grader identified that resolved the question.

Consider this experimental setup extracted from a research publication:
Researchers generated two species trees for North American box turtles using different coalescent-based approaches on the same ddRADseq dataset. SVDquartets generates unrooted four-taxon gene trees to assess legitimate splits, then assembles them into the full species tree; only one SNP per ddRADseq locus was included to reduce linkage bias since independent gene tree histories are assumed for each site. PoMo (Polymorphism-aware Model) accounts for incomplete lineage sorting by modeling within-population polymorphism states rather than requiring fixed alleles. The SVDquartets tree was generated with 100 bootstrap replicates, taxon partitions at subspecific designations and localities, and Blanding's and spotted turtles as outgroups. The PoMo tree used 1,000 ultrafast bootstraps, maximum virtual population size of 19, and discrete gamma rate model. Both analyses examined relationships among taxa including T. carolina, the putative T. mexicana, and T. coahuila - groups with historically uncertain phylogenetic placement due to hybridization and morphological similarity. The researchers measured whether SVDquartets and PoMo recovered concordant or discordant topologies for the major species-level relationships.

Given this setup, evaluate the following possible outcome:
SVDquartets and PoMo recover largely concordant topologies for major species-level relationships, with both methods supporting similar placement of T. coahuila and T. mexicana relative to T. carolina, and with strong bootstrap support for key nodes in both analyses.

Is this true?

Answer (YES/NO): NO